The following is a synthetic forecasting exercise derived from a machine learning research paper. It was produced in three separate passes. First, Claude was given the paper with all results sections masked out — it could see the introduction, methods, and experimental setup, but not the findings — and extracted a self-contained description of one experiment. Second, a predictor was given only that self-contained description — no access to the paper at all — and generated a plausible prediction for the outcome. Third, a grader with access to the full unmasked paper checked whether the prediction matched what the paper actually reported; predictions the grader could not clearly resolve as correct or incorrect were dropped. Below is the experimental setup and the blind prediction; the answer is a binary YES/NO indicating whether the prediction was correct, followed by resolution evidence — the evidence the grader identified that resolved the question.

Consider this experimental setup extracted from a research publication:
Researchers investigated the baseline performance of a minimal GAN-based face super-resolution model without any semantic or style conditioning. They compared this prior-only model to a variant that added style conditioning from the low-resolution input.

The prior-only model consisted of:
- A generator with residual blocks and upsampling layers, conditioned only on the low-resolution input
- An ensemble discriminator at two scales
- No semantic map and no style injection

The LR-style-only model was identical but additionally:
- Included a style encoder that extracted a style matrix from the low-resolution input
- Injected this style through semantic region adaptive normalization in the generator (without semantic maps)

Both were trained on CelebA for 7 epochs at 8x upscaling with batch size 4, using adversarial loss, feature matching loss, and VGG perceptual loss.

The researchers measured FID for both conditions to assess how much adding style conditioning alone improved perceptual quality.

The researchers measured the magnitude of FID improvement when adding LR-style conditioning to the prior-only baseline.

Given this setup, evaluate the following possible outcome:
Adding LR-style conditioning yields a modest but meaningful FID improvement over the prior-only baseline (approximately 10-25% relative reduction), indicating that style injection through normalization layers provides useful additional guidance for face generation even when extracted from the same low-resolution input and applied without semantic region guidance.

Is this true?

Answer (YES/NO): YES